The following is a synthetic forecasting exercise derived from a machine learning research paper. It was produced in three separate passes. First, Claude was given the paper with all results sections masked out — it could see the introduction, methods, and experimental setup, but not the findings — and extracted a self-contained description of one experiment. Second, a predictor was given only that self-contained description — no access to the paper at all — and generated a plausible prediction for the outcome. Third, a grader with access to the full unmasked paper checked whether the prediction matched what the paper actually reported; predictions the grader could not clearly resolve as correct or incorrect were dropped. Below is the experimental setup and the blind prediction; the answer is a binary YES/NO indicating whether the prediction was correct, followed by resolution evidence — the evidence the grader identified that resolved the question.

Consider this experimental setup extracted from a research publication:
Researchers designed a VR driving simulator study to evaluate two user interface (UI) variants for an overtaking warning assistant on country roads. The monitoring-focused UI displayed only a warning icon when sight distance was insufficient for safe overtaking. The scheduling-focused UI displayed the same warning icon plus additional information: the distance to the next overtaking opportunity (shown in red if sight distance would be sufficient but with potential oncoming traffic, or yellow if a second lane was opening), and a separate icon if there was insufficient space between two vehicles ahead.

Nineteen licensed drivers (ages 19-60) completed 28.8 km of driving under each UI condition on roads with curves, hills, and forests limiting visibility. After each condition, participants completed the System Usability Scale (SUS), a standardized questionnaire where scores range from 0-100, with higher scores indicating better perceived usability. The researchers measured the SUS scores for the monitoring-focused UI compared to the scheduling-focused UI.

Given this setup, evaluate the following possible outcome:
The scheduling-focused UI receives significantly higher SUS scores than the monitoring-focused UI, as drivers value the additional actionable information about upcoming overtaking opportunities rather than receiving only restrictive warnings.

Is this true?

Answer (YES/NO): NO